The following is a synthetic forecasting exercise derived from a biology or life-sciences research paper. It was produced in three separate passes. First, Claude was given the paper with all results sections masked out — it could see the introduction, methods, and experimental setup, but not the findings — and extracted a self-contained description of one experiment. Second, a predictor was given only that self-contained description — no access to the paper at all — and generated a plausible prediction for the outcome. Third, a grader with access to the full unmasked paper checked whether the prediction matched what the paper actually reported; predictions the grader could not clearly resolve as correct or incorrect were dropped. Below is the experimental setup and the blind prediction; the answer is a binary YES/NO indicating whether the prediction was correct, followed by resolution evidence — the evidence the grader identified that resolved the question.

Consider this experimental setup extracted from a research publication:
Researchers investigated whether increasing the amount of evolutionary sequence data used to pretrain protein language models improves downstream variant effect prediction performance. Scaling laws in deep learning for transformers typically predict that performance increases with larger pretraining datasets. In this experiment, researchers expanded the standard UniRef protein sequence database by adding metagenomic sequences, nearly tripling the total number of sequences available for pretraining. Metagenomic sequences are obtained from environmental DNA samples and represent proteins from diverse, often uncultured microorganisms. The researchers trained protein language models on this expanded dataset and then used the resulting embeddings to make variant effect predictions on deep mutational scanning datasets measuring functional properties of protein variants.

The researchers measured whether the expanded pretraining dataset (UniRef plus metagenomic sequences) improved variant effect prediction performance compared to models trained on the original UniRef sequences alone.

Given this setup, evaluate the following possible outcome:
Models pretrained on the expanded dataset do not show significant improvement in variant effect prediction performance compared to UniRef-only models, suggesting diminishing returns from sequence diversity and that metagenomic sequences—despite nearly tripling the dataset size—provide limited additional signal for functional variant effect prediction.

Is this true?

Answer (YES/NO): YES